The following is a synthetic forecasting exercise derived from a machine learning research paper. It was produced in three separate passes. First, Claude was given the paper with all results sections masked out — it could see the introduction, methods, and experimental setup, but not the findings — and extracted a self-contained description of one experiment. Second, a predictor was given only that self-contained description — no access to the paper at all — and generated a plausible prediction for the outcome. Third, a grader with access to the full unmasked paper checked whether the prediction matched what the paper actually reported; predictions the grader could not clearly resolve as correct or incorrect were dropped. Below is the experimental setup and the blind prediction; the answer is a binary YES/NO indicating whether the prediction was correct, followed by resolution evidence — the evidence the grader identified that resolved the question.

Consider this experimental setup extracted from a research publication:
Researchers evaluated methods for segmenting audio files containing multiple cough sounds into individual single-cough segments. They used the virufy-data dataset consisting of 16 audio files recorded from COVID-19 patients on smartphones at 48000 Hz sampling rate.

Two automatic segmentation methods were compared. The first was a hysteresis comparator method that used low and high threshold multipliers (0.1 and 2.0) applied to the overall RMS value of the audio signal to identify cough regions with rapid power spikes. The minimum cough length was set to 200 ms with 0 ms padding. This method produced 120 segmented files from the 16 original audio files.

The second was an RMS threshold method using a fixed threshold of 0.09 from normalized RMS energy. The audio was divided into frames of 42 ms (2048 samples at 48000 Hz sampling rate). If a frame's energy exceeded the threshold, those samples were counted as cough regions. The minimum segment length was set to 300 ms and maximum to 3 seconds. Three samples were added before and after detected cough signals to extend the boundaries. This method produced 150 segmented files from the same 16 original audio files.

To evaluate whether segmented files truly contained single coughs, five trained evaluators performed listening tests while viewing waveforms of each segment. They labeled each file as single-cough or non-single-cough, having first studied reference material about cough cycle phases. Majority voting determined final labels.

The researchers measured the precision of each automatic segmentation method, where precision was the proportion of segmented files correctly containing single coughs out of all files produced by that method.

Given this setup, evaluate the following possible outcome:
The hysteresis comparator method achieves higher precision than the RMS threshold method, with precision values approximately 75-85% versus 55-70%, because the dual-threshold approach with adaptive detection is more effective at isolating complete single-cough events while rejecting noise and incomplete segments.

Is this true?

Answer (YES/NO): NO